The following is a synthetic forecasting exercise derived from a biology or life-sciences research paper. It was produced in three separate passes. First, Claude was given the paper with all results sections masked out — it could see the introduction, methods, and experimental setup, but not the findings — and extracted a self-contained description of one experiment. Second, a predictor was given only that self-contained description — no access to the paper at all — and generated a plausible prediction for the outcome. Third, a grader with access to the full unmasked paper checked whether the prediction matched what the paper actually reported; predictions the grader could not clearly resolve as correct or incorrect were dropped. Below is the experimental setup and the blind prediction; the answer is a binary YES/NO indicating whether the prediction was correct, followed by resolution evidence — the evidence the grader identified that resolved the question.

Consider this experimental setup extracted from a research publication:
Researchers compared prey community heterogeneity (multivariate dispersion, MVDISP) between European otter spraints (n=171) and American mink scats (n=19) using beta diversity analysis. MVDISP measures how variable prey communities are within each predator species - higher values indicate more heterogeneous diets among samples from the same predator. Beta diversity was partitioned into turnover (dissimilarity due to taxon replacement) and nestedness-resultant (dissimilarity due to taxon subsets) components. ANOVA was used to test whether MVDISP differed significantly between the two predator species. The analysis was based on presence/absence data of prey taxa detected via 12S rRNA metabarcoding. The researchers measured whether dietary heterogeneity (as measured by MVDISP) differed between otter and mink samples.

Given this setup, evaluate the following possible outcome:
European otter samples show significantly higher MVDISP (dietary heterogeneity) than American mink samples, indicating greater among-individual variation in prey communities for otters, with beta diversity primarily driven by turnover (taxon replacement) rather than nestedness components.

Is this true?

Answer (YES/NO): NO